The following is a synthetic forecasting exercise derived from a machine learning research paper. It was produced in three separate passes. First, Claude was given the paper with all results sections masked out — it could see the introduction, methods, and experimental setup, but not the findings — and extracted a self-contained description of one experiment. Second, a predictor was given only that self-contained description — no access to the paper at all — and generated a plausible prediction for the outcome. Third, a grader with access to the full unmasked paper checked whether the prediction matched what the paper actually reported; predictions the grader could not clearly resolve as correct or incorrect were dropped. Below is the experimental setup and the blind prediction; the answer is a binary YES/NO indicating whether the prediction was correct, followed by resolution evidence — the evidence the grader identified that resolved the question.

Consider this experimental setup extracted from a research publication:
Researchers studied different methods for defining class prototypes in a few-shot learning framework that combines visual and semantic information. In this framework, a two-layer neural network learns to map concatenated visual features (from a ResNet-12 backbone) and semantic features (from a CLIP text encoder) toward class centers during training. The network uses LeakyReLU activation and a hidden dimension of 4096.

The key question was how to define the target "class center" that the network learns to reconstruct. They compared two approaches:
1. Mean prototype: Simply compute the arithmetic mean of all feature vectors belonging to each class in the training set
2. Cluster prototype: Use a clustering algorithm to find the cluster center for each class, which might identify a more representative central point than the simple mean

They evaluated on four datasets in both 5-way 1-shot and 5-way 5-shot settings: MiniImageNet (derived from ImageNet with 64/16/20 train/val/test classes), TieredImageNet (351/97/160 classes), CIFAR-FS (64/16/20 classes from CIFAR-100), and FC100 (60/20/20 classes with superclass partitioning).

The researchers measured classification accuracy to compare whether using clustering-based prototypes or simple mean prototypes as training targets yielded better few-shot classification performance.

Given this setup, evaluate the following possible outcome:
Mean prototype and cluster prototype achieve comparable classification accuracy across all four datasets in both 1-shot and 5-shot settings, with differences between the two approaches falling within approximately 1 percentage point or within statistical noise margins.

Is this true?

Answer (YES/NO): YES